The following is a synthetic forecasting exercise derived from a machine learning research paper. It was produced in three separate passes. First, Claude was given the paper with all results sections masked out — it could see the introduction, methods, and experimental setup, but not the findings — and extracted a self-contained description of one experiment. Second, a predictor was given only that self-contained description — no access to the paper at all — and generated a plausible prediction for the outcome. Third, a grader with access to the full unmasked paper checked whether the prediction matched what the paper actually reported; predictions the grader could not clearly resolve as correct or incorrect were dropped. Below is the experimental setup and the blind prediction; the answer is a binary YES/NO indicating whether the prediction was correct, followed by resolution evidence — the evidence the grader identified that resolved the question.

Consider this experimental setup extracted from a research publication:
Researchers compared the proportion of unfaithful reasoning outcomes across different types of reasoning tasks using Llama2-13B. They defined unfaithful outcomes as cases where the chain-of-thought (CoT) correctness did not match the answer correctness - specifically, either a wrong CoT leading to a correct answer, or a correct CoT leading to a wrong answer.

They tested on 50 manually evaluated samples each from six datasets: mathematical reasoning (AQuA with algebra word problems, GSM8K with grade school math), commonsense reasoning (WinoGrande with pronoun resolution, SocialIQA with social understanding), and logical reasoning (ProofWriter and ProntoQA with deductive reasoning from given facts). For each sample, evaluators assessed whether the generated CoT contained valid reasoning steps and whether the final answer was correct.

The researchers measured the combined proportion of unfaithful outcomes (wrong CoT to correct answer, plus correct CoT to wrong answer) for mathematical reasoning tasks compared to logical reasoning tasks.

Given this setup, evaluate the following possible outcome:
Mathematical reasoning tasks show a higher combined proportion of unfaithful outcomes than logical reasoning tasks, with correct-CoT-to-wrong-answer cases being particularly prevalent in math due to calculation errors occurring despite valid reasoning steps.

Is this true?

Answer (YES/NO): NO